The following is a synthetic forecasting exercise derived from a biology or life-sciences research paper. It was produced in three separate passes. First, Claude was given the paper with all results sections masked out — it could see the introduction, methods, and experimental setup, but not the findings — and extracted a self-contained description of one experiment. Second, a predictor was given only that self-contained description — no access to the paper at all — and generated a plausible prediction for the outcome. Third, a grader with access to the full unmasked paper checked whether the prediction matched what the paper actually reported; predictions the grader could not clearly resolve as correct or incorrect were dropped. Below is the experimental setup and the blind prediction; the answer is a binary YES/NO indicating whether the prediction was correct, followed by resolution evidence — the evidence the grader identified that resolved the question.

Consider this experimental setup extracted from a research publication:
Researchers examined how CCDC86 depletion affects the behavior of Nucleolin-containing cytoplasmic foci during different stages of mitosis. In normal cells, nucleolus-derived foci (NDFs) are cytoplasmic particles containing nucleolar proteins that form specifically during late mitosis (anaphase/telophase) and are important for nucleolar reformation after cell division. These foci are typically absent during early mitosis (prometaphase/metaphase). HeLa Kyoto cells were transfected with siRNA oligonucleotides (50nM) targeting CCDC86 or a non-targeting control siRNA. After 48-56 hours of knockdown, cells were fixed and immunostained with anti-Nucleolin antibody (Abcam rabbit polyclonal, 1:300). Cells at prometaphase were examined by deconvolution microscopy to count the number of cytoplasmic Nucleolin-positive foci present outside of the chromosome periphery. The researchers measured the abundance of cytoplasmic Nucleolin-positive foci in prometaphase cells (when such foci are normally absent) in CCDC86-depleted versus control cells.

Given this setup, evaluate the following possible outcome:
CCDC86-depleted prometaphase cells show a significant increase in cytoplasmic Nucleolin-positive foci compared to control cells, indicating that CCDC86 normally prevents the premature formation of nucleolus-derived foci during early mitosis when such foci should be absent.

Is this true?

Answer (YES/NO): YES